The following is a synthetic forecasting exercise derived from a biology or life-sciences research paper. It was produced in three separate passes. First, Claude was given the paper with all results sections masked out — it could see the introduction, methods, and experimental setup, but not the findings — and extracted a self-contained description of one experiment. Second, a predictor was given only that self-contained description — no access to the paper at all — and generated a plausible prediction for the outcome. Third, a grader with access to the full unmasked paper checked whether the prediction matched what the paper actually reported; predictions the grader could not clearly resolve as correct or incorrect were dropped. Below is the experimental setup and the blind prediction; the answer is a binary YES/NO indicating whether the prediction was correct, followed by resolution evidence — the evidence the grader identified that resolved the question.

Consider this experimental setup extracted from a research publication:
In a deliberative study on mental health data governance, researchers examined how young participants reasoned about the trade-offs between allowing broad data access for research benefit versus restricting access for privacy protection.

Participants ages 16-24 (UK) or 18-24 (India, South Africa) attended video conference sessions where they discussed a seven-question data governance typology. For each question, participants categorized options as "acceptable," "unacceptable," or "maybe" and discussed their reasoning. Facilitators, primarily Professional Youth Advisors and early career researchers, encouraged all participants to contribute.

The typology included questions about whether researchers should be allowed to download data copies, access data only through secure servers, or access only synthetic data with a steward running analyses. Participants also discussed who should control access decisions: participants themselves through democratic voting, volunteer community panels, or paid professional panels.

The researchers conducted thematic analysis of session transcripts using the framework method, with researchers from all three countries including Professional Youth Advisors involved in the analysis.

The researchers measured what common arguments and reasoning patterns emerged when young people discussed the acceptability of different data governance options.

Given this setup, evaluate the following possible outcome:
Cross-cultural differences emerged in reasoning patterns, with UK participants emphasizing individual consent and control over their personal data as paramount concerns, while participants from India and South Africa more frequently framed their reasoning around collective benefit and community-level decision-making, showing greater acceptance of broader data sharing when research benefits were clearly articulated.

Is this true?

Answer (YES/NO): NO